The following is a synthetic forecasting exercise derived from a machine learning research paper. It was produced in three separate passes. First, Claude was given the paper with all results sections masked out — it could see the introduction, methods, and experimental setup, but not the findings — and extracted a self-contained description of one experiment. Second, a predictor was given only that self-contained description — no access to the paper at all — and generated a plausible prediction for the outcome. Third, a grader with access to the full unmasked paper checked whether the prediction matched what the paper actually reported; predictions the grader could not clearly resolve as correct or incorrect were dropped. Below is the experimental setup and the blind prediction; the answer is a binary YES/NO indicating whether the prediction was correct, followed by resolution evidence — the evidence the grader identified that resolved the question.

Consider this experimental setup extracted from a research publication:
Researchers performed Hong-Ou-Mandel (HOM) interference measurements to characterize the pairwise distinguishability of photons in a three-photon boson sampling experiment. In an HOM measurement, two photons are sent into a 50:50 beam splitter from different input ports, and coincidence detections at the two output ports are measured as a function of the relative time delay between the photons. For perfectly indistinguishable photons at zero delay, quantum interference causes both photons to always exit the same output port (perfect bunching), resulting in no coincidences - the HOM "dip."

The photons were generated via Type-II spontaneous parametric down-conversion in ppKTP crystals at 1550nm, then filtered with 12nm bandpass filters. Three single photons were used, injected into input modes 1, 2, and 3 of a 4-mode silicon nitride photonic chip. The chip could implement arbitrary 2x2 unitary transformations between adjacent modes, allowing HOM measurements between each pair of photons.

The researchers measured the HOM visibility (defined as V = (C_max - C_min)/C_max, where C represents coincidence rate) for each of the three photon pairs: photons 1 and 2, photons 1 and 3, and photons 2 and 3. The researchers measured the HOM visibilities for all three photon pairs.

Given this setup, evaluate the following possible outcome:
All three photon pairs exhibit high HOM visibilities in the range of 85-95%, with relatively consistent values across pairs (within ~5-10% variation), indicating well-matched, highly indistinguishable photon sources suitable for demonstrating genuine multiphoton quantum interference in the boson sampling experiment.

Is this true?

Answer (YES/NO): NO